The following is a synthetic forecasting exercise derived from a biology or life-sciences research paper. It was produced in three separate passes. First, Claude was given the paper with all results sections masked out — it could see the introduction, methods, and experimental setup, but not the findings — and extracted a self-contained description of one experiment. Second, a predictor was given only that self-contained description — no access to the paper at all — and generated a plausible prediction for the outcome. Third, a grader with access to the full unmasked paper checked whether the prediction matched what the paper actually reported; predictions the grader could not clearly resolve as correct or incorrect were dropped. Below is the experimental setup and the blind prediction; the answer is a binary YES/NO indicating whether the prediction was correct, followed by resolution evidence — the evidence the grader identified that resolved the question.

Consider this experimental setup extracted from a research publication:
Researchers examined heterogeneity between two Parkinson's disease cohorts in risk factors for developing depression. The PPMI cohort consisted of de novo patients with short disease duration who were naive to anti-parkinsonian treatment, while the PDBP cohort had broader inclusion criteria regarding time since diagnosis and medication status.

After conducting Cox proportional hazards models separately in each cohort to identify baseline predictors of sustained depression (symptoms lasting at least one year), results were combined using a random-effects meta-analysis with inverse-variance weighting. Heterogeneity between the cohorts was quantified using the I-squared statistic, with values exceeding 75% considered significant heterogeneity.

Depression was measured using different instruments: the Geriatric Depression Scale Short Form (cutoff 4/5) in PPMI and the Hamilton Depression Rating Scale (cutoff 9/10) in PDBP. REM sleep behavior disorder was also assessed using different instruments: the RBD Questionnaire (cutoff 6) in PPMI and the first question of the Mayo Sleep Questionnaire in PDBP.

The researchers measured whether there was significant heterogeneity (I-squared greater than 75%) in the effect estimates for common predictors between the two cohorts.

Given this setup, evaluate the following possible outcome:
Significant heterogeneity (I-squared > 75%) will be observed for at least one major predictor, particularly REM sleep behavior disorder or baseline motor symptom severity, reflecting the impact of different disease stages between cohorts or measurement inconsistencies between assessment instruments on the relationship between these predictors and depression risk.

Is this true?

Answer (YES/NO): NO